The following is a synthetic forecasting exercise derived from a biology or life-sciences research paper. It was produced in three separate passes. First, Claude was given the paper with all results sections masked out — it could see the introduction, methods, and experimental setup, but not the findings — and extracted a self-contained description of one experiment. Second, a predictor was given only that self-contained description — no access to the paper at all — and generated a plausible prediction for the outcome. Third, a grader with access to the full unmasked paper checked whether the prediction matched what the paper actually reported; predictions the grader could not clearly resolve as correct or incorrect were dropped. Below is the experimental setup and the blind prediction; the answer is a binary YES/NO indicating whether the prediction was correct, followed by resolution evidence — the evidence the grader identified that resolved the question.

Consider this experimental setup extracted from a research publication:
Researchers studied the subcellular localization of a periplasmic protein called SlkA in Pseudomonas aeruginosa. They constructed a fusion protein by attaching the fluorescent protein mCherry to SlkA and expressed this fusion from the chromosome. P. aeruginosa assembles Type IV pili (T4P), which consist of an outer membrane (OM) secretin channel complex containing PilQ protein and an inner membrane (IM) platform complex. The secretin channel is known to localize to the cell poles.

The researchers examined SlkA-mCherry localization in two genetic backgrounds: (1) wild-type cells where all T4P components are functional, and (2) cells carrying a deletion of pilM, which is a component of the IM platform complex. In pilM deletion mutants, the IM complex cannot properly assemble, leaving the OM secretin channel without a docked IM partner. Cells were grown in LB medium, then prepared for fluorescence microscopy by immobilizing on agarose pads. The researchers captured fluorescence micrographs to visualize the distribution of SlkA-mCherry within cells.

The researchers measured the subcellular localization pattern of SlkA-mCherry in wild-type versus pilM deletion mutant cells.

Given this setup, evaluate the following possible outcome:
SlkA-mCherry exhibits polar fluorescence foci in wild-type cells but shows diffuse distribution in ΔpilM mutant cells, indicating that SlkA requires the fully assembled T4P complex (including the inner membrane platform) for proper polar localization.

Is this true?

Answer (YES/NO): NO